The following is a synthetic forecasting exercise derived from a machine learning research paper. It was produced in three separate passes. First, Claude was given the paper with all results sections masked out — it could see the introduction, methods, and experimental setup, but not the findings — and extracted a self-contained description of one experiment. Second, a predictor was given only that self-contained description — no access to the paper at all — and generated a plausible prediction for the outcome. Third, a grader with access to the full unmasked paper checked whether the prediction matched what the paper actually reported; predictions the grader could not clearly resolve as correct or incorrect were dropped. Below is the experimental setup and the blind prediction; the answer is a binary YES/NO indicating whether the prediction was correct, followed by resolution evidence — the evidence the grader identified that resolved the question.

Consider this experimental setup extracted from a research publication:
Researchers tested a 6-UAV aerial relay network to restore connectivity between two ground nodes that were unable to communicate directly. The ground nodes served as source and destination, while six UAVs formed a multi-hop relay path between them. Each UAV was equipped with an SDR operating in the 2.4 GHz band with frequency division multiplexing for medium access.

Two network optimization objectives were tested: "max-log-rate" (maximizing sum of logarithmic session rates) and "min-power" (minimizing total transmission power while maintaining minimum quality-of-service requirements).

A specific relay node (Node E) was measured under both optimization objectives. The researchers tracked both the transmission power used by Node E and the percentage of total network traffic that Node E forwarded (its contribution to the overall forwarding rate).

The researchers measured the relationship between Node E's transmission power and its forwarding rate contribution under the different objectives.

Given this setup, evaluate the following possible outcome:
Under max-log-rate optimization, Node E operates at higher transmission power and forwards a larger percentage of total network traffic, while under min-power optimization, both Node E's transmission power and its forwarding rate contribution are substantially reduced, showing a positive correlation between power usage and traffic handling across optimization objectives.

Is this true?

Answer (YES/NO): YES